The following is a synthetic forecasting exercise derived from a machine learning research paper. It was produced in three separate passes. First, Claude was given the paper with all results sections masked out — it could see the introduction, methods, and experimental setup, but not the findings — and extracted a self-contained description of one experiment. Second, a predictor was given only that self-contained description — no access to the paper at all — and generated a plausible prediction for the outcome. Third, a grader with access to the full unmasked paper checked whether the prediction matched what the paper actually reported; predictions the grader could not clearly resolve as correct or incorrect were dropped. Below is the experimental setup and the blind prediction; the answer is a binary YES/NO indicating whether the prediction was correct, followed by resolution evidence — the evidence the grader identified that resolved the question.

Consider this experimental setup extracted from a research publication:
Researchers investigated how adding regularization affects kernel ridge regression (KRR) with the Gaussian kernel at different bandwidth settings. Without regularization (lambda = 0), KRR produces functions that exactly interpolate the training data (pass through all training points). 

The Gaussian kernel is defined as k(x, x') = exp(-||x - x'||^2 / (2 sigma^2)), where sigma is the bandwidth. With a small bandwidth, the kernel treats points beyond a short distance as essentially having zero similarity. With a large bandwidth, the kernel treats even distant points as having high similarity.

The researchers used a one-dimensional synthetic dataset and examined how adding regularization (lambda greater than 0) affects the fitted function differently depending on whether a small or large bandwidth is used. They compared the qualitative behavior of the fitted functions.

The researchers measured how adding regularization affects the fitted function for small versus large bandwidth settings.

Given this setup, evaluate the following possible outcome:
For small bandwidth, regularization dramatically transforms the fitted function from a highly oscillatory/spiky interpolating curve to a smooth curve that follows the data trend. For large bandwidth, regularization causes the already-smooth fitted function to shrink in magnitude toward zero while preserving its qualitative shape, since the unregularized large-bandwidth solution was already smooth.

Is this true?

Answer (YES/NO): NO